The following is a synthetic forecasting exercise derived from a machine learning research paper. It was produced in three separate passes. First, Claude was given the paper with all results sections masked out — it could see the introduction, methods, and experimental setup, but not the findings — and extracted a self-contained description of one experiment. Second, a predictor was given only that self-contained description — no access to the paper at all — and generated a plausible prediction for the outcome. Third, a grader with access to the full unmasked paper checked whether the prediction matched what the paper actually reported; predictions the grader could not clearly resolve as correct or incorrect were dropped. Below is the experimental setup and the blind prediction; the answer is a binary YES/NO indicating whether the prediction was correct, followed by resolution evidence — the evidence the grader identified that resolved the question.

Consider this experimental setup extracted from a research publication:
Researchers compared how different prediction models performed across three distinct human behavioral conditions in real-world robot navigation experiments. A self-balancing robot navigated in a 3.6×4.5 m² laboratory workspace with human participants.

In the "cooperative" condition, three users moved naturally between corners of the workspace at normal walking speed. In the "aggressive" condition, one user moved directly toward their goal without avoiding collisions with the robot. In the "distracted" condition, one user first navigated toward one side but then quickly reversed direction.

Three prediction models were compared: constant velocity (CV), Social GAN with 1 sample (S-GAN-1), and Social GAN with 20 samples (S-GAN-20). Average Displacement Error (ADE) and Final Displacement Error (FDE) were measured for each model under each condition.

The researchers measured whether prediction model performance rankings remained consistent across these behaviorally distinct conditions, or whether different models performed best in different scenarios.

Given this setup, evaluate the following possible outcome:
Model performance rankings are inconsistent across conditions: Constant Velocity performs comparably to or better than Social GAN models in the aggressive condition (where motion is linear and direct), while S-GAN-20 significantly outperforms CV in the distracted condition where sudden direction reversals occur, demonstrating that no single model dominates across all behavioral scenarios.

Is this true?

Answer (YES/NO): NO